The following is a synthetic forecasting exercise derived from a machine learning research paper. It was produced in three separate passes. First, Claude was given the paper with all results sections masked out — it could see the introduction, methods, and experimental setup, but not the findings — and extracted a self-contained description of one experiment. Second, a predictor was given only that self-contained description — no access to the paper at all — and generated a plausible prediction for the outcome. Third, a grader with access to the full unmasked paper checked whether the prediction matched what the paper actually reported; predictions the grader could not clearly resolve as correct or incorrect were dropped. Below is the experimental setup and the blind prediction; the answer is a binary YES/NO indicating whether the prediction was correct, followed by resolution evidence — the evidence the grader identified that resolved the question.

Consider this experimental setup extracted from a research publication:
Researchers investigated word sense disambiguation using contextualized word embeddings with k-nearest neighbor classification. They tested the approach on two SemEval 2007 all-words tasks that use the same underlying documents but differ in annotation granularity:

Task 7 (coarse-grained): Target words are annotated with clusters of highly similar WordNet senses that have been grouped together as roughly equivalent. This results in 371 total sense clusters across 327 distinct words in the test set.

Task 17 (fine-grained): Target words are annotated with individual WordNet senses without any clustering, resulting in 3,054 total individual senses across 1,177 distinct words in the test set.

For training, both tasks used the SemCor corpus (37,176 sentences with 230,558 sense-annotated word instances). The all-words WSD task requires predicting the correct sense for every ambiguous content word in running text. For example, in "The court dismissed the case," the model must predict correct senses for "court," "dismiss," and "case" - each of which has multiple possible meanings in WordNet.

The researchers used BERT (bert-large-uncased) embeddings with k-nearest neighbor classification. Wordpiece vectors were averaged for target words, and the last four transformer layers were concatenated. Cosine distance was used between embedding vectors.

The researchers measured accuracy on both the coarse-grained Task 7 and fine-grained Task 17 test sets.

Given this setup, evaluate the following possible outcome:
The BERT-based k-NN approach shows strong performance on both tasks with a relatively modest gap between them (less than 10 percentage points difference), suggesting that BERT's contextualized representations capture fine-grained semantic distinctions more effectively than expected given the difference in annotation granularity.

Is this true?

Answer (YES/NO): NO